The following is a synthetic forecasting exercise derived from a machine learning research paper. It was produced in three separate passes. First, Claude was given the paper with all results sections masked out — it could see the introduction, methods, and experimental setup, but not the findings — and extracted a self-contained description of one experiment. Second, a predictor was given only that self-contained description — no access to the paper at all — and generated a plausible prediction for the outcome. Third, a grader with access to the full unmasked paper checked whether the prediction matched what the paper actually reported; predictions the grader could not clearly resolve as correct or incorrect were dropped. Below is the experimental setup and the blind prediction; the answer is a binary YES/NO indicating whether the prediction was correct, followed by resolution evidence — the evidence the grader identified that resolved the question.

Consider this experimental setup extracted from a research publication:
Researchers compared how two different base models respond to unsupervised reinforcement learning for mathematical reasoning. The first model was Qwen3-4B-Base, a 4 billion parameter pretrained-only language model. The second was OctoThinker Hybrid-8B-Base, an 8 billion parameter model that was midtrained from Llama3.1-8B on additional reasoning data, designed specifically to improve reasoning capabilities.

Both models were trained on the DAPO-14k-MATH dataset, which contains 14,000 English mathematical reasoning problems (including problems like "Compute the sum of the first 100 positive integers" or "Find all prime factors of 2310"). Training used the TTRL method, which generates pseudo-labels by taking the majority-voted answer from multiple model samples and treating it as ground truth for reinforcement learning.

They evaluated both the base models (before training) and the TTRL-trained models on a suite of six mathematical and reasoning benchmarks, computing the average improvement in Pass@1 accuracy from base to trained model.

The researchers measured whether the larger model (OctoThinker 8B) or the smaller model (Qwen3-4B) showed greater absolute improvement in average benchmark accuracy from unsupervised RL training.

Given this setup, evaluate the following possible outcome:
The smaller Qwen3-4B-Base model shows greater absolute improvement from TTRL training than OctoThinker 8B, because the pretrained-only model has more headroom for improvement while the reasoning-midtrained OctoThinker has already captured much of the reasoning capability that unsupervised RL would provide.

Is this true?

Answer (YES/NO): NO